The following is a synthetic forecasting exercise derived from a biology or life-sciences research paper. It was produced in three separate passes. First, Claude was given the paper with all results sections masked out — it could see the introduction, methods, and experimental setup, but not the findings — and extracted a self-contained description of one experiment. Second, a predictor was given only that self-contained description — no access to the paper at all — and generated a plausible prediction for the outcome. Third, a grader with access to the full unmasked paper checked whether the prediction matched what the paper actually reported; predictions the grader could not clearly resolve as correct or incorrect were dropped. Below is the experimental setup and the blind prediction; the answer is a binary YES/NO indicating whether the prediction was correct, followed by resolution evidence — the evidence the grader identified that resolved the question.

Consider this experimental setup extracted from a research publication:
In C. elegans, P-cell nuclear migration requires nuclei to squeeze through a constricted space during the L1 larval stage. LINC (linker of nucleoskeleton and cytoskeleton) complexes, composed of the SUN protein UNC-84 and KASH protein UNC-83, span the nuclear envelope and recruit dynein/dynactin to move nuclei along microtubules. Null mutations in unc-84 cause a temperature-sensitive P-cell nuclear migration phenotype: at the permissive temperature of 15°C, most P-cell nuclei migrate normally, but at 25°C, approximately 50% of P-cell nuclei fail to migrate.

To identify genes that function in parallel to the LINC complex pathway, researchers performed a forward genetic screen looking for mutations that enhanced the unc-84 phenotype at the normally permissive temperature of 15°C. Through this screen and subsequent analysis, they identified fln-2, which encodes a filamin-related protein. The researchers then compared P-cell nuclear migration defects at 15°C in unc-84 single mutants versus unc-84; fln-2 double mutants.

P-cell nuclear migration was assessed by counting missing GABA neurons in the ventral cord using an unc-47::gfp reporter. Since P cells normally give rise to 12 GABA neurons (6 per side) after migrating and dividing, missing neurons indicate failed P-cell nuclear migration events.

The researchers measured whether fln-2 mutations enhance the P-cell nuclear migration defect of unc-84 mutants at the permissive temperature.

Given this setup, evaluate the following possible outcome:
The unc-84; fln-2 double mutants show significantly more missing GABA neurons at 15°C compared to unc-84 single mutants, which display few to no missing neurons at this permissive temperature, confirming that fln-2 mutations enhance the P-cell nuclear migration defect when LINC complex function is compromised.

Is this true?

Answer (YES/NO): YES